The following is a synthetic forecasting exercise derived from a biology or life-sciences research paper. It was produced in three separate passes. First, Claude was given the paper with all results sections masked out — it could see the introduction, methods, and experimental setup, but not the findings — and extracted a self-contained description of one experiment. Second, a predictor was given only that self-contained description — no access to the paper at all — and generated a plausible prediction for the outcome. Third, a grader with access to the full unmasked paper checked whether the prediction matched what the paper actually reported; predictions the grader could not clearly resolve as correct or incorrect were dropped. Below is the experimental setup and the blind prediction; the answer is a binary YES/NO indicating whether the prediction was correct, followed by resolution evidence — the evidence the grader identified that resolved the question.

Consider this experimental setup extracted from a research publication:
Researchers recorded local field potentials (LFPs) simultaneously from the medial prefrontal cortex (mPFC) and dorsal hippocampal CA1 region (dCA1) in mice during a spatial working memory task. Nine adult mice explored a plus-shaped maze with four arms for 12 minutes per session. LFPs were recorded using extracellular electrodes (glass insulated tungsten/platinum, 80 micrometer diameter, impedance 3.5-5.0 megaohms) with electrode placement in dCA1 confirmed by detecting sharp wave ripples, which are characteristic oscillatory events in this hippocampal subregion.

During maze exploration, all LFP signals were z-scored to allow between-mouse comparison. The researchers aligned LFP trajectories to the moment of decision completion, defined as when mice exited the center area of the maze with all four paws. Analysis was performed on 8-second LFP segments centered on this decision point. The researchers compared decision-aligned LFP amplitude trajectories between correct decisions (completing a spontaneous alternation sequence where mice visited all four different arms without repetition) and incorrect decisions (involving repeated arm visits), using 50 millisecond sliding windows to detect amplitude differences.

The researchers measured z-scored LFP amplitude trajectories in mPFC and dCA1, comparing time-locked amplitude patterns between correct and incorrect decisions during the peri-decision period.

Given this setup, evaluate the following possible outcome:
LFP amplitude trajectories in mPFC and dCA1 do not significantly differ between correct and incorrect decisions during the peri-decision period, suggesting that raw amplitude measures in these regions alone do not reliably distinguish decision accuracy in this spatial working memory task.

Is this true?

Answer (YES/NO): NO